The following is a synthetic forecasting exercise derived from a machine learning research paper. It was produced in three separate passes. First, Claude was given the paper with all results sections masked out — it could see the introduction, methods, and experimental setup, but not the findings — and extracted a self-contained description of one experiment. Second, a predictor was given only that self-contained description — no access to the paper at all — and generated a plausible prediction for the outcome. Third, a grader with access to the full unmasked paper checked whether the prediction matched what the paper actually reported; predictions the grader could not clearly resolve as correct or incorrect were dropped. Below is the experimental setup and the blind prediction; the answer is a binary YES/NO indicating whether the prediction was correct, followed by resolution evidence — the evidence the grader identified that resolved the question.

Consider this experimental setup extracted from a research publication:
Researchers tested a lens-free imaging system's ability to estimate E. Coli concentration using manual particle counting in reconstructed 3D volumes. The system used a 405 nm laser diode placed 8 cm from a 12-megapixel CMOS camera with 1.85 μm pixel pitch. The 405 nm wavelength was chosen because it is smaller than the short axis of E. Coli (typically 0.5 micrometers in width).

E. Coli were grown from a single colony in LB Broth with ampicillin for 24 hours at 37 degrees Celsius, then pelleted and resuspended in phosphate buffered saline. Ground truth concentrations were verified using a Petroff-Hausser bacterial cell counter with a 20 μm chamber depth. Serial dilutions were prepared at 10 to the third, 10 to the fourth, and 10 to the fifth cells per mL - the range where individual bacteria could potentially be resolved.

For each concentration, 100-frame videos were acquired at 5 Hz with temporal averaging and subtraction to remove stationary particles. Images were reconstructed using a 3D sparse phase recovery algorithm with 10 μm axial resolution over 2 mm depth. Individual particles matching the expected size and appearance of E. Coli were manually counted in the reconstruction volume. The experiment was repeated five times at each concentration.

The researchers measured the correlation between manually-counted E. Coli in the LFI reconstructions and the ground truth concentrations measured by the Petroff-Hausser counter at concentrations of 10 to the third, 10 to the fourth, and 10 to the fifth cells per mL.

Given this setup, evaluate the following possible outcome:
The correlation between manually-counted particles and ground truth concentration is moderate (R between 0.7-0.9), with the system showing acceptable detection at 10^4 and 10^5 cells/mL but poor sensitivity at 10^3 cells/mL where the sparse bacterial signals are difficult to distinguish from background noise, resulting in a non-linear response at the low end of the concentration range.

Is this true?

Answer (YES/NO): NO